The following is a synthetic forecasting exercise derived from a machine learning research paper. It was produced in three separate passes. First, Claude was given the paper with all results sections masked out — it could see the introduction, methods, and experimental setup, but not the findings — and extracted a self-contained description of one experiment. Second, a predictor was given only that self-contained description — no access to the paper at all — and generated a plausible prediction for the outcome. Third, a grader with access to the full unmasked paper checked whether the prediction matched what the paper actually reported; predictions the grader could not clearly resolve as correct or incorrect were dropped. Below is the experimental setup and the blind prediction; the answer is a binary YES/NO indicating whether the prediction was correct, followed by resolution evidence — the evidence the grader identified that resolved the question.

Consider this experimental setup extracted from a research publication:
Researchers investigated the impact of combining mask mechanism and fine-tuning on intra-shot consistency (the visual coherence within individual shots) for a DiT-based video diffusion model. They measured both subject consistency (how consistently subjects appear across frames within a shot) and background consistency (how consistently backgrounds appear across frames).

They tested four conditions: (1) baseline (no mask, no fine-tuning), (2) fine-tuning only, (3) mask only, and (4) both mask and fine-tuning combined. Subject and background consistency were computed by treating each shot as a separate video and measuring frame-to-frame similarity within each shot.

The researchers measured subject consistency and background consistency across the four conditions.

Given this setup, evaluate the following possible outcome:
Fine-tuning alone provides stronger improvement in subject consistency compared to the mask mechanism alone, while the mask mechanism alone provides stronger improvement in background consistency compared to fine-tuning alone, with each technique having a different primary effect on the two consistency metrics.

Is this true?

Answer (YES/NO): NO